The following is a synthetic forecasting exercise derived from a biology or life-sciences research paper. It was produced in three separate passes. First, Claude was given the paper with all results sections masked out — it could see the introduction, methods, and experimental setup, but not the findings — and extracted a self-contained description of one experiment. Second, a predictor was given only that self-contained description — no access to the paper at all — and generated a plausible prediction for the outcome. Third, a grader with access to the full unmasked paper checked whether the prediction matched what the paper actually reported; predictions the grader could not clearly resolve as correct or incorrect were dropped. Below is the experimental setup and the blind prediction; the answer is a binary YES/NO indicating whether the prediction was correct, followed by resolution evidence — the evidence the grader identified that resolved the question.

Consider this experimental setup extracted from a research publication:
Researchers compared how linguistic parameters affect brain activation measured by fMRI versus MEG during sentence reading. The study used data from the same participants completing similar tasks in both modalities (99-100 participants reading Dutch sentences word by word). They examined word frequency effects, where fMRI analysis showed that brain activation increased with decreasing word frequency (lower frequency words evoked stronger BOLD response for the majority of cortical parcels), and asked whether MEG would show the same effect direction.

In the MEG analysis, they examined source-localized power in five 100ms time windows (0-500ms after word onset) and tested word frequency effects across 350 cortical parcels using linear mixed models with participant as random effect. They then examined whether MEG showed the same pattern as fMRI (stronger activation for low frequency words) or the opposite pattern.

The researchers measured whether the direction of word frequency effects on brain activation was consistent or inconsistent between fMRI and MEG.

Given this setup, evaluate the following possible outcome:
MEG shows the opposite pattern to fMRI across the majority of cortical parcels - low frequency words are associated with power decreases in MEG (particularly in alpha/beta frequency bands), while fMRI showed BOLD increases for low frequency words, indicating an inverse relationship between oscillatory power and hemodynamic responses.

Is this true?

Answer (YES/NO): NO